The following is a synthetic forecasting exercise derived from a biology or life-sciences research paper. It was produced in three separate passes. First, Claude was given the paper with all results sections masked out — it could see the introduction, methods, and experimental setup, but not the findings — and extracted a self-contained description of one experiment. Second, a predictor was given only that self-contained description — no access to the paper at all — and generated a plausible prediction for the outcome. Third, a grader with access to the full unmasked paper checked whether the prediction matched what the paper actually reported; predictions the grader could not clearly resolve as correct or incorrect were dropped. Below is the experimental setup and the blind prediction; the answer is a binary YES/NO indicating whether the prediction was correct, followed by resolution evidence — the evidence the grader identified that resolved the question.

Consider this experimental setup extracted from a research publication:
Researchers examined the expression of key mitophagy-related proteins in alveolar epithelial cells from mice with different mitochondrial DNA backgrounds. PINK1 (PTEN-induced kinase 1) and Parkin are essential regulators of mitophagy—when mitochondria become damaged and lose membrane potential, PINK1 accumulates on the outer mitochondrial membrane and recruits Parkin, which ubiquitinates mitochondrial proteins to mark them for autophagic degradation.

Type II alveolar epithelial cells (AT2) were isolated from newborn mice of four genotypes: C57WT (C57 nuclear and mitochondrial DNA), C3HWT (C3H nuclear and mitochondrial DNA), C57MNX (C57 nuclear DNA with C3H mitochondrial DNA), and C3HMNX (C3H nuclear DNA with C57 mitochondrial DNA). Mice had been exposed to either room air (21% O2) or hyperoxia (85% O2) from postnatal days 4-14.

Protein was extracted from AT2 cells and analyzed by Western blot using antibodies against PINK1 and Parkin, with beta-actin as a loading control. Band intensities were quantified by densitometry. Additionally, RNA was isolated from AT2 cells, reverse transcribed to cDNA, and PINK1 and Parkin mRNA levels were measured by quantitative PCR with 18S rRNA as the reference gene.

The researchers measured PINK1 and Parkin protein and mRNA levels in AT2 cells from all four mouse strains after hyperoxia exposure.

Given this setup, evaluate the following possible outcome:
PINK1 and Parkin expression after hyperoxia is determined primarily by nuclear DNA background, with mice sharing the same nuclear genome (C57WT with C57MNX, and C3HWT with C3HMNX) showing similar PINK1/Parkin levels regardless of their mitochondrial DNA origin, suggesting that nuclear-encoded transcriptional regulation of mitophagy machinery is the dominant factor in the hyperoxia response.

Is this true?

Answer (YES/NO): NO